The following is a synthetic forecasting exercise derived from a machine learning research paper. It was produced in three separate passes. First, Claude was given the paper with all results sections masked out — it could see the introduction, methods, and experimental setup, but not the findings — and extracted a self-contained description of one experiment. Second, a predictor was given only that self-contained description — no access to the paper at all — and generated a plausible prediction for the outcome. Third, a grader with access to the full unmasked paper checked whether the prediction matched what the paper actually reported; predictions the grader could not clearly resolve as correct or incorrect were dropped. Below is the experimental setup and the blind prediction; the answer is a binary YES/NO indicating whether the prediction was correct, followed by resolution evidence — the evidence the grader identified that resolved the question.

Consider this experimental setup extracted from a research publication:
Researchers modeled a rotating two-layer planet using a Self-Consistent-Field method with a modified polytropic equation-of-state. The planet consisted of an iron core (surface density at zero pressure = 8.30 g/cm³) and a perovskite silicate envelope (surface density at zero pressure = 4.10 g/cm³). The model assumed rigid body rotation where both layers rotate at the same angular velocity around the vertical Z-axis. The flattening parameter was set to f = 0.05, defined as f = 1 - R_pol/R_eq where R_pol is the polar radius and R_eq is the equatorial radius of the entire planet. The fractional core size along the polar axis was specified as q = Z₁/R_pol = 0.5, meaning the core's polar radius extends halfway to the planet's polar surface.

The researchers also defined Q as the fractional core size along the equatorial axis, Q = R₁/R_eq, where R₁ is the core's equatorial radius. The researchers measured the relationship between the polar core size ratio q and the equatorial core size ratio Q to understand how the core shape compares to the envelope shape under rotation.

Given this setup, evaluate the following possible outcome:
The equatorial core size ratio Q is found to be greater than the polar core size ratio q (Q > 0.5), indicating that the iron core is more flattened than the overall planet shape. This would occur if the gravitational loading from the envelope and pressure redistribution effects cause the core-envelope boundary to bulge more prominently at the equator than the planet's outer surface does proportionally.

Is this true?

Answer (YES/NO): NO